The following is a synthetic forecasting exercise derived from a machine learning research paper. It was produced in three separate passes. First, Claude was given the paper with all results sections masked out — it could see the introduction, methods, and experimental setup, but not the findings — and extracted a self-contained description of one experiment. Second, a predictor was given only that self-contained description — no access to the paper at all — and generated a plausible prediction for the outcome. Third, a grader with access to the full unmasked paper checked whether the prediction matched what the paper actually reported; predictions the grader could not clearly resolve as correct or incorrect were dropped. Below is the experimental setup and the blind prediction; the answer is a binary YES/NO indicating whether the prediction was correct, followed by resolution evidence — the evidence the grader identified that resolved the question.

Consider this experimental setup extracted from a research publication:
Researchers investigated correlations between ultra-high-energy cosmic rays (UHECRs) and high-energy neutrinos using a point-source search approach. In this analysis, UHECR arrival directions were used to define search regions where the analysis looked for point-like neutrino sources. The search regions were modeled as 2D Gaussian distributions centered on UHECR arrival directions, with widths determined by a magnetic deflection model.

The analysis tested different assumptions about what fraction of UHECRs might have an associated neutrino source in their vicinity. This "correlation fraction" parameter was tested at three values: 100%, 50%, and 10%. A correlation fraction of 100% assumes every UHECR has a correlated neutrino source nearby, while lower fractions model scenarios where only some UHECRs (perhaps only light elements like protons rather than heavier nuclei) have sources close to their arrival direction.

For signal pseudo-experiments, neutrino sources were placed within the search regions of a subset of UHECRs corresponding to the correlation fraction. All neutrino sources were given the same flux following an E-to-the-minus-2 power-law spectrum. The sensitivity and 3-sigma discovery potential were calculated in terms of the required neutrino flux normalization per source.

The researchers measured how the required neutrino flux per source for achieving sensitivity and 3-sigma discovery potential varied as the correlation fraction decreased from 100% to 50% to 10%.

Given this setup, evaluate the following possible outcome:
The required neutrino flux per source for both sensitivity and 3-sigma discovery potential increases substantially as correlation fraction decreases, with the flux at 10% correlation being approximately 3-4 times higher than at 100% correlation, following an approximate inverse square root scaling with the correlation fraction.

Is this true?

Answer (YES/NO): NO